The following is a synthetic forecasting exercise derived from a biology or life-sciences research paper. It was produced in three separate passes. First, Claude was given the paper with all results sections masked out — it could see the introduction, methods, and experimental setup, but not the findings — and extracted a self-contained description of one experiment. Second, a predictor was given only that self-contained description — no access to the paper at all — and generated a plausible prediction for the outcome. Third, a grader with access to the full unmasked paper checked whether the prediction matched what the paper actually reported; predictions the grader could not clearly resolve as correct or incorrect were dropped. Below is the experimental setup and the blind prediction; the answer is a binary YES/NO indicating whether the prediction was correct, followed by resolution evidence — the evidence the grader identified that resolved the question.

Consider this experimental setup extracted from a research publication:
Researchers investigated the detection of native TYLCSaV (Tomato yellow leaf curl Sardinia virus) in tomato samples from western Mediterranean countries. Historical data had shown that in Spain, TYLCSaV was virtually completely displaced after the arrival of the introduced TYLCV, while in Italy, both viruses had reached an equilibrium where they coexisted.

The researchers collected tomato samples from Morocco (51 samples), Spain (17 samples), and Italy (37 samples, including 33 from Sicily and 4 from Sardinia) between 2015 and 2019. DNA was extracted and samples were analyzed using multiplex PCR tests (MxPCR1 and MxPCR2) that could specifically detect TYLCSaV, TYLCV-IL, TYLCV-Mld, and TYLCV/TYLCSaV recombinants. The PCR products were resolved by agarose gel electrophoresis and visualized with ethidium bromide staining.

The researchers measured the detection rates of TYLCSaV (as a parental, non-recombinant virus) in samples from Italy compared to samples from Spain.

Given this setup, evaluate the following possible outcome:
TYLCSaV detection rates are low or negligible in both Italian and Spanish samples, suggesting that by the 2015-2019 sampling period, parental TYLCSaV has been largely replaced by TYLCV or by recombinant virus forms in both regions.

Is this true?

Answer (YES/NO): NO